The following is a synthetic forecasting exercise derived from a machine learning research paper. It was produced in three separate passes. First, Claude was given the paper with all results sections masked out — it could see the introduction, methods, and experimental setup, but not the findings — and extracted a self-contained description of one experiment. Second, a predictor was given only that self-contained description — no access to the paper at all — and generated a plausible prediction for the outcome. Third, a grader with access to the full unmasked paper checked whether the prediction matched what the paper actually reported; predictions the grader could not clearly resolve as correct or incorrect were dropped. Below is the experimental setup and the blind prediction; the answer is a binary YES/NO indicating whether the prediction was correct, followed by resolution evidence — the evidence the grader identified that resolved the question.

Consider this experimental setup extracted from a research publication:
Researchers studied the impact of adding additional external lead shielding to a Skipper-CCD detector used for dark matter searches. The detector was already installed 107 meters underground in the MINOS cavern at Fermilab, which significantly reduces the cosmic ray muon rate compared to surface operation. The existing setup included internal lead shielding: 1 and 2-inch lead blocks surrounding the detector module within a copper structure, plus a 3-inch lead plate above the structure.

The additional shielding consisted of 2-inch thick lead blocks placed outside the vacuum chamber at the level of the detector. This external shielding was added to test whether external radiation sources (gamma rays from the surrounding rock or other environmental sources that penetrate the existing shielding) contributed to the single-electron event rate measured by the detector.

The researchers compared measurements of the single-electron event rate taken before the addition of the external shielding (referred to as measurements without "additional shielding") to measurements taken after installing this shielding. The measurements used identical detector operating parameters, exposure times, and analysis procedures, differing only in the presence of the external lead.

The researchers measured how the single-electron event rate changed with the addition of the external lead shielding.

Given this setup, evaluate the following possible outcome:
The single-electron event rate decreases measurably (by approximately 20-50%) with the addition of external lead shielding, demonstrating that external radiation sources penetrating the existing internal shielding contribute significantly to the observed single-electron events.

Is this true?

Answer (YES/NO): NO